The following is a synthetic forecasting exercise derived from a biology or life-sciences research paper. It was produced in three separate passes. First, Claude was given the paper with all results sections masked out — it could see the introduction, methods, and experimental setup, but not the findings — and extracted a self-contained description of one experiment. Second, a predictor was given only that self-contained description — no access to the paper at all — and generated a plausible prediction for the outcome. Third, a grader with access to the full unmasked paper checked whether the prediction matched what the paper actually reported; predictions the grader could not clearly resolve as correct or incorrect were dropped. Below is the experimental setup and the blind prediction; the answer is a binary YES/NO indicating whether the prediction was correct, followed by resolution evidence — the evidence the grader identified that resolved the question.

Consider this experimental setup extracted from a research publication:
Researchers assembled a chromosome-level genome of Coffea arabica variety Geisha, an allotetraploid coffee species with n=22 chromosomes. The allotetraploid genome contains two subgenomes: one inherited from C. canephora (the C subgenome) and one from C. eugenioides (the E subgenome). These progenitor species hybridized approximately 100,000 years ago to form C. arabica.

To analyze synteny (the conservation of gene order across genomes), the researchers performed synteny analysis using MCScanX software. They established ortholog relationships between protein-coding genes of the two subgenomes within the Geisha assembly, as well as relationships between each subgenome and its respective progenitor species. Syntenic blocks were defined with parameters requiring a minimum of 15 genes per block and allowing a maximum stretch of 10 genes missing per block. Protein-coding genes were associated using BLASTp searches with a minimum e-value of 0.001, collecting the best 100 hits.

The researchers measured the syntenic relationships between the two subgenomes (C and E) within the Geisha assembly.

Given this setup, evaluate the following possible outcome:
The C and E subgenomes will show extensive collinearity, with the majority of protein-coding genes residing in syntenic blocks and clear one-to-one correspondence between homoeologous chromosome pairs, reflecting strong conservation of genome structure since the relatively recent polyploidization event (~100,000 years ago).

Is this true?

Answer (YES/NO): YES